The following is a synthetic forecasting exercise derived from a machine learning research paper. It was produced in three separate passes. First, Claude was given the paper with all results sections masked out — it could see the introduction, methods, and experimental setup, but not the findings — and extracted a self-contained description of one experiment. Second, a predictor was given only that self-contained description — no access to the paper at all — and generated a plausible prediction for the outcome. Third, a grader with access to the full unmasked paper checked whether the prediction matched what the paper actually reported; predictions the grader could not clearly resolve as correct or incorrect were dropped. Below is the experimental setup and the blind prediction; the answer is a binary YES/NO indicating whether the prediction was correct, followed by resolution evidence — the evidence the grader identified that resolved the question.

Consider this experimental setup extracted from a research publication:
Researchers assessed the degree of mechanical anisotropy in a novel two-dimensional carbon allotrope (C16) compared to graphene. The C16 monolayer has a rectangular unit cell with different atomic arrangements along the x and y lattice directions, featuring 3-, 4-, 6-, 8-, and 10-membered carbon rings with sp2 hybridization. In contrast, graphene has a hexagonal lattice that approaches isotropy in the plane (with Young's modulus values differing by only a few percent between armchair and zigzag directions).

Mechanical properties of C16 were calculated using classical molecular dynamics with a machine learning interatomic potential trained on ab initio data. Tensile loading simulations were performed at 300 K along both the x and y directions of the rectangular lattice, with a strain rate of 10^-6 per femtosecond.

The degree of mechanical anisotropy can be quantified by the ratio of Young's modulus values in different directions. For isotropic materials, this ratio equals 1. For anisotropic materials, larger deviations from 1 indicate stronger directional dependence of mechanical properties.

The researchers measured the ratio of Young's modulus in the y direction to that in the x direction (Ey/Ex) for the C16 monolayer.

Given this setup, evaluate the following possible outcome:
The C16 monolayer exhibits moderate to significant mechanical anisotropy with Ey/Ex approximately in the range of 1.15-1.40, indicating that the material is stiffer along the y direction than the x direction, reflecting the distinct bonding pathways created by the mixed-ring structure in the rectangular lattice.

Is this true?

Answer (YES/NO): YES